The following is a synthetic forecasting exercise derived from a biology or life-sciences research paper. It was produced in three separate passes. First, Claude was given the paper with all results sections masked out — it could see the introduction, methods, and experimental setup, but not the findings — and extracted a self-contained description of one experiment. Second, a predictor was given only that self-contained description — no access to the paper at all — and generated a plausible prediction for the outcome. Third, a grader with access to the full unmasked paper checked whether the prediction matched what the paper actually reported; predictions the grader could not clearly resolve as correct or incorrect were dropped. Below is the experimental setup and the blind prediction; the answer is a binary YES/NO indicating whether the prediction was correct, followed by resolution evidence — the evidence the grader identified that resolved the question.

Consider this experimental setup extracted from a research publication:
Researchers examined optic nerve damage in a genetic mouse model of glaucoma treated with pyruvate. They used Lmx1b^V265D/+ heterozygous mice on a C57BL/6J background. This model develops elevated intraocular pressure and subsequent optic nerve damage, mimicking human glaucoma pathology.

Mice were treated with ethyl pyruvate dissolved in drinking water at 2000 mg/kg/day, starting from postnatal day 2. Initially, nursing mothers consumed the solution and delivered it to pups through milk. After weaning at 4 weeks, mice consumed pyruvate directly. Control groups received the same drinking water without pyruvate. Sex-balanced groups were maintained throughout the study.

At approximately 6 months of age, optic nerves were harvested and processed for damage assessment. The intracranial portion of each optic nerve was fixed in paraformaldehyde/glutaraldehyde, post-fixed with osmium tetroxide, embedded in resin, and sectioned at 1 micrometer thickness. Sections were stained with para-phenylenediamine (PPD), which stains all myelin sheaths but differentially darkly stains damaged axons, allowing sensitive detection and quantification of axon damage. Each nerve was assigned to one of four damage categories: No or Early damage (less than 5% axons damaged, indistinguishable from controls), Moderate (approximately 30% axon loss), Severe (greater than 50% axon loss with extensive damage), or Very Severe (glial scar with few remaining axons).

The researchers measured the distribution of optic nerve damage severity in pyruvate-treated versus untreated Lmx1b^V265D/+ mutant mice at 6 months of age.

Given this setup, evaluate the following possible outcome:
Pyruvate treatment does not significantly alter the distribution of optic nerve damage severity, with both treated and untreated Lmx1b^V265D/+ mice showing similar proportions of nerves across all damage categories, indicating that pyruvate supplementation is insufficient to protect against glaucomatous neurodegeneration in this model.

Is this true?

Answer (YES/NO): NO